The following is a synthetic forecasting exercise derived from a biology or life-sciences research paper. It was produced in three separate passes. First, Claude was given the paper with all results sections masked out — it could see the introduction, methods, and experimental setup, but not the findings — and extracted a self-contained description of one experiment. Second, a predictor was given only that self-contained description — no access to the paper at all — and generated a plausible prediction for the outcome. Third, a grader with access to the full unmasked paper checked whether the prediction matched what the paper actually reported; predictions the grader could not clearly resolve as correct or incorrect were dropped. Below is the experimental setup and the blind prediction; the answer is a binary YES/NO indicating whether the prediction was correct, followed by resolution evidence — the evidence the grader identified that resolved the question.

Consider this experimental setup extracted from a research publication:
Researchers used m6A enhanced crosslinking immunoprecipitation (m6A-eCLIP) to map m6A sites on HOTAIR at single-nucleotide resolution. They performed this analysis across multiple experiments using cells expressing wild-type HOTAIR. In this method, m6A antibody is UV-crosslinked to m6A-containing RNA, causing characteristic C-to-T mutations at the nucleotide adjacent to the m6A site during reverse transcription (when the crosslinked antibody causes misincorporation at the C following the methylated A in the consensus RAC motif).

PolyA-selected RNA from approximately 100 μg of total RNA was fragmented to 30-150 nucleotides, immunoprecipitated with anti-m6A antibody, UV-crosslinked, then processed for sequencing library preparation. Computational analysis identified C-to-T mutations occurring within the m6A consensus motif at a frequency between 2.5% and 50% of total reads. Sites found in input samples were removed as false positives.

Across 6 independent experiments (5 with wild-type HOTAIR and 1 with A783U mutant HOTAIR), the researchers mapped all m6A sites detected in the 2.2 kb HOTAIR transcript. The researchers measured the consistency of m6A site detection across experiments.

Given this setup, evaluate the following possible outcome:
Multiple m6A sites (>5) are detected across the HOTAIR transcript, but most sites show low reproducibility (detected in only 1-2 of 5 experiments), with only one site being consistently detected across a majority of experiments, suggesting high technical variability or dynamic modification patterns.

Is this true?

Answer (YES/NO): YES